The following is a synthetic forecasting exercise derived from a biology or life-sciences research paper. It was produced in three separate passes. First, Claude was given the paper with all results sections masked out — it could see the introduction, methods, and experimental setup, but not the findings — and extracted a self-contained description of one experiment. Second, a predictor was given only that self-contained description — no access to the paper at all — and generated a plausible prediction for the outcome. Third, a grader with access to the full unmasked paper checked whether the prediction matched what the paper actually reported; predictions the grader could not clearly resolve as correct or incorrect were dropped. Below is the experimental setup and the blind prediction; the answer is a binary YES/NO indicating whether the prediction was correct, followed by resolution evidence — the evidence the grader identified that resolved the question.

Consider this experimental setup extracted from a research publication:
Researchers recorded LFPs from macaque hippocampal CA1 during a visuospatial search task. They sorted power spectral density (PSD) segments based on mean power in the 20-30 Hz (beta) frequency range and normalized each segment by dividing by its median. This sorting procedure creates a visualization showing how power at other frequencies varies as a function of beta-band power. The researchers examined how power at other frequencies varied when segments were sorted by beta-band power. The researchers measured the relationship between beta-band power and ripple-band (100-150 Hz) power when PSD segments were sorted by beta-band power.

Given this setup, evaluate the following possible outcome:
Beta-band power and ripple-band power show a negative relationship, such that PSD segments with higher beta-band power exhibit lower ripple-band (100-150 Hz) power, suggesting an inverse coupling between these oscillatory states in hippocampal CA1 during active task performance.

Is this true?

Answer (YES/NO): YES